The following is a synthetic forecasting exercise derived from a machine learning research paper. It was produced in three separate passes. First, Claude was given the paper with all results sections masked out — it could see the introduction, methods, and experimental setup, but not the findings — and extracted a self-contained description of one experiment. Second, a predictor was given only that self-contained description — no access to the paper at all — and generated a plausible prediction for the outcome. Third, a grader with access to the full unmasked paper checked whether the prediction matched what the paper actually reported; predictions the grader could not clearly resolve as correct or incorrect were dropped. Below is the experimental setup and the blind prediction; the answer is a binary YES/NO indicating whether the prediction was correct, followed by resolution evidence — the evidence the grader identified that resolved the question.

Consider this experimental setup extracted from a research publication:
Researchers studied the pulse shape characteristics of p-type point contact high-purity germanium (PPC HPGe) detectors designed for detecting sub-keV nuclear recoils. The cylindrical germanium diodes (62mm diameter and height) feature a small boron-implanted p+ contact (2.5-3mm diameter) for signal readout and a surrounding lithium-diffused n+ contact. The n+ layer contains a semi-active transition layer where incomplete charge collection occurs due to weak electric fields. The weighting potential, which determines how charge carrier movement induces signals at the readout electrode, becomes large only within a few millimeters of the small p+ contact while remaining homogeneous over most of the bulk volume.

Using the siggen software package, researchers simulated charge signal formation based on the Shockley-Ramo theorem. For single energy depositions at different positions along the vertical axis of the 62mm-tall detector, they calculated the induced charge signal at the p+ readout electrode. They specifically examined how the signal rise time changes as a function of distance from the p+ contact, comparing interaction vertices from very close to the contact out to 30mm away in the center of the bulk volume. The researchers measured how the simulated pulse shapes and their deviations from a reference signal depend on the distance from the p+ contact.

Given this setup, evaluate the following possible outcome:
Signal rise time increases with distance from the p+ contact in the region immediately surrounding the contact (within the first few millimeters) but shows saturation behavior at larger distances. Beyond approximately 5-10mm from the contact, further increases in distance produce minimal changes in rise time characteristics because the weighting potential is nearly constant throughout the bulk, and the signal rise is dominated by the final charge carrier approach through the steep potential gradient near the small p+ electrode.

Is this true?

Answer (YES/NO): NO